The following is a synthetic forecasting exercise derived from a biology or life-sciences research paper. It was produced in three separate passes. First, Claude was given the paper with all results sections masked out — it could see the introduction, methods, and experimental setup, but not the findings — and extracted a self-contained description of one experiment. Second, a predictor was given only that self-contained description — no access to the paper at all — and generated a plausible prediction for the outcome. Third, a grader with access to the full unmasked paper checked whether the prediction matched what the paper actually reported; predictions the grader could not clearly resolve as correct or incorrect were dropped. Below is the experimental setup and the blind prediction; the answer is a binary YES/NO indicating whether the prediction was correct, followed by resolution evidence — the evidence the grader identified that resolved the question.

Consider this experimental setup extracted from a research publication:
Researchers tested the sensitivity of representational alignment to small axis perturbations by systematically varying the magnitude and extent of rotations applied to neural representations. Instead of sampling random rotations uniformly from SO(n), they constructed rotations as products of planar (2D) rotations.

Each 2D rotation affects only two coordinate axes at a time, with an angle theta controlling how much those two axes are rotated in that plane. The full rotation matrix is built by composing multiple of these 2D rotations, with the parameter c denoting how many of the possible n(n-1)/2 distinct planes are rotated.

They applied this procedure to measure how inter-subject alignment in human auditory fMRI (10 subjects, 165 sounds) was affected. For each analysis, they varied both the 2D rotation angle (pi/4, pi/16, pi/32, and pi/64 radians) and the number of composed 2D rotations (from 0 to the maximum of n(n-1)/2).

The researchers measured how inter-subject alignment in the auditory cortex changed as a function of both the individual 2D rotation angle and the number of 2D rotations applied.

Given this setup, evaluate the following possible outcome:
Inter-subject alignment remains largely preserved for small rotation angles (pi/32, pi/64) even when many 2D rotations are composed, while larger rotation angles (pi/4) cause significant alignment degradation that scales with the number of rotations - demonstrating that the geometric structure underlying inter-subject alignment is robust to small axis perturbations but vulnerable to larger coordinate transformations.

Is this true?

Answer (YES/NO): NO